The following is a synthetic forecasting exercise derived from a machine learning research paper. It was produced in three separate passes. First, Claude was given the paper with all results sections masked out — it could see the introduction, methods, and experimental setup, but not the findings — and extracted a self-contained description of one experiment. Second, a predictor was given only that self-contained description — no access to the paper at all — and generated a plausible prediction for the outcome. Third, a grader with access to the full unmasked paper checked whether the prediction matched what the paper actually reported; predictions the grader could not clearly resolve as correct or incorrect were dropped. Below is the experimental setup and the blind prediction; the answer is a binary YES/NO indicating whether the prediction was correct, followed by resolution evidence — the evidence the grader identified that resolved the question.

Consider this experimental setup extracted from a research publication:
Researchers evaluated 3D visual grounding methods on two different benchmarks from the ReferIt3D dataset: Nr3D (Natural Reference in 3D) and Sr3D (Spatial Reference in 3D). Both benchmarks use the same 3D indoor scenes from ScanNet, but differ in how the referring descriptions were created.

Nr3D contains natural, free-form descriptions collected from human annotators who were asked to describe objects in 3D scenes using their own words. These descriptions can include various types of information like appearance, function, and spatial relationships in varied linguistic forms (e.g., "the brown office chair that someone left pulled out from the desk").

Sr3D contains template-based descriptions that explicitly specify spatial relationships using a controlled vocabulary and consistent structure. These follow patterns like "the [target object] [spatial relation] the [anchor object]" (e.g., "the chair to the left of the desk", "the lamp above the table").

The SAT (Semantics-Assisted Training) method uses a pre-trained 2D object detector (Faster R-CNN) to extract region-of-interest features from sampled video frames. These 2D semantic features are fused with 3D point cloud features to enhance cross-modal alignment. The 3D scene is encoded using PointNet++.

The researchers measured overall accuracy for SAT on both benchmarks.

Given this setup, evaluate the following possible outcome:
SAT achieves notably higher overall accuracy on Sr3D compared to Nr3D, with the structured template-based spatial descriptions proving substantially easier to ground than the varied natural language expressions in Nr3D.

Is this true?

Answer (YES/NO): YES